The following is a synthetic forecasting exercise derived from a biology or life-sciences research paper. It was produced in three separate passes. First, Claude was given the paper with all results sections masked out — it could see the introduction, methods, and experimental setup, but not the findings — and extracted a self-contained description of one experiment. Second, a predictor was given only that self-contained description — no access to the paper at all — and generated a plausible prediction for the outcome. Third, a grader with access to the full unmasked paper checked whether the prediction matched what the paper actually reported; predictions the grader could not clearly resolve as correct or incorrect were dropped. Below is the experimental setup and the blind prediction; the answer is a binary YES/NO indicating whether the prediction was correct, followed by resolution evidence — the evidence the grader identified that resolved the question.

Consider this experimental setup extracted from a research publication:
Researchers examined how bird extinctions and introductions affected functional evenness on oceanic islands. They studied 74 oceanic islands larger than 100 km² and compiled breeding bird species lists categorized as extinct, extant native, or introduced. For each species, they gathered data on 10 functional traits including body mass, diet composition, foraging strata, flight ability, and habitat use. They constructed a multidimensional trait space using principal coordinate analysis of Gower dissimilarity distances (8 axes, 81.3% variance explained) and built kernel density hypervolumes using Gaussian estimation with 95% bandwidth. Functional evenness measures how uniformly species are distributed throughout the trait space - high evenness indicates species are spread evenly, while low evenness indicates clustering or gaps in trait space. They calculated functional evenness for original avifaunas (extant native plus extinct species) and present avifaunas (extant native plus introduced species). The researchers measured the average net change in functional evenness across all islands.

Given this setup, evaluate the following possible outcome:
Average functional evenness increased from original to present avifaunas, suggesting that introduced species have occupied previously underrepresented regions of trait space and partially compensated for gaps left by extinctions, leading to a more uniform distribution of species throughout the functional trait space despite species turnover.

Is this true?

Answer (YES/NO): NO